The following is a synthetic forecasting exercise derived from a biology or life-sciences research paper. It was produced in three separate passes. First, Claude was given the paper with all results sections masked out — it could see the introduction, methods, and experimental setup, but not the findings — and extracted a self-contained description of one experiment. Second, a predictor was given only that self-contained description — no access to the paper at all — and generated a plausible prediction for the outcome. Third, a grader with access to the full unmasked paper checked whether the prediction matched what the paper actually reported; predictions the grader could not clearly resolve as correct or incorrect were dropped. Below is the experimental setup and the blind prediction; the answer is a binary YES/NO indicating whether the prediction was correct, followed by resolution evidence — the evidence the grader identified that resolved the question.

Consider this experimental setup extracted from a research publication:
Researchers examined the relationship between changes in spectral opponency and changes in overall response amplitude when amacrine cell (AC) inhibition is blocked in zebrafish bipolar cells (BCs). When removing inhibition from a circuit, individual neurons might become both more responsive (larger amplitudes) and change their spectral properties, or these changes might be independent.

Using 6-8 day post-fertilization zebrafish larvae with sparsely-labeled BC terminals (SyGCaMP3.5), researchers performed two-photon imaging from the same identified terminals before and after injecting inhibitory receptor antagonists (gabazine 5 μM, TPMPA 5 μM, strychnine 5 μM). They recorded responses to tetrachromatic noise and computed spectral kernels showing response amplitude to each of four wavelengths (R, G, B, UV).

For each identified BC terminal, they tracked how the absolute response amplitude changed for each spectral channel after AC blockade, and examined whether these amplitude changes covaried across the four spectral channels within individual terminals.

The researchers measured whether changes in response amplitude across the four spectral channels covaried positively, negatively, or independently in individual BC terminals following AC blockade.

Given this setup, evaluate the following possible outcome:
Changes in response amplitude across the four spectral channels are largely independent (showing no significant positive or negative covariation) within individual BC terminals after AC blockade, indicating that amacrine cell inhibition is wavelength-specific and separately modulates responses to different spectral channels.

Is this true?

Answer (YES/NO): NO